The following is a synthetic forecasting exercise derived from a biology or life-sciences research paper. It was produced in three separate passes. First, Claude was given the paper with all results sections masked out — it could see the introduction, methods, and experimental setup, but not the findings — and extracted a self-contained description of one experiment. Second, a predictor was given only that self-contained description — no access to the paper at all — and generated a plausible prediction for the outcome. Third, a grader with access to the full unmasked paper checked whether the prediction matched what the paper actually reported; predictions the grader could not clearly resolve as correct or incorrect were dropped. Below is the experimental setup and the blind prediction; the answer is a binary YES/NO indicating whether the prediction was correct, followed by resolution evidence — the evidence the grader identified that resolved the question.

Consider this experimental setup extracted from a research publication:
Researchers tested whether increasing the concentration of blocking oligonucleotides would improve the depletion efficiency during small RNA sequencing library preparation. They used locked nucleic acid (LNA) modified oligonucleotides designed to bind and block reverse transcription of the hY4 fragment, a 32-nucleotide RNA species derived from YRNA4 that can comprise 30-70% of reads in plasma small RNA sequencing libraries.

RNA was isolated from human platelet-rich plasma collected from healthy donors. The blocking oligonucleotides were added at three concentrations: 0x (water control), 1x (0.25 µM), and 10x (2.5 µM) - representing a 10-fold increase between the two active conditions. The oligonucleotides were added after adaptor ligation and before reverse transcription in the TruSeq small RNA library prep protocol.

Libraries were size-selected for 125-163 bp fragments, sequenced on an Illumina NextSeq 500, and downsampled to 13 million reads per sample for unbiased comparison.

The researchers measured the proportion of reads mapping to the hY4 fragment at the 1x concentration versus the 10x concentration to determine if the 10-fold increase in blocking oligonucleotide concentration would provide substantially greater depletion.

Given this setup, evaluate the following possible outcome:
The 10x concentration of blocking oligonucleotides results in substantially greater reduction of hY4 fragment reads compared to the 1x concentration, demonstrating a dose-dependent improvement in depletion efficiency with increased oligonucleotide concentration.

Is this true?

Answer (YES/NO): NO